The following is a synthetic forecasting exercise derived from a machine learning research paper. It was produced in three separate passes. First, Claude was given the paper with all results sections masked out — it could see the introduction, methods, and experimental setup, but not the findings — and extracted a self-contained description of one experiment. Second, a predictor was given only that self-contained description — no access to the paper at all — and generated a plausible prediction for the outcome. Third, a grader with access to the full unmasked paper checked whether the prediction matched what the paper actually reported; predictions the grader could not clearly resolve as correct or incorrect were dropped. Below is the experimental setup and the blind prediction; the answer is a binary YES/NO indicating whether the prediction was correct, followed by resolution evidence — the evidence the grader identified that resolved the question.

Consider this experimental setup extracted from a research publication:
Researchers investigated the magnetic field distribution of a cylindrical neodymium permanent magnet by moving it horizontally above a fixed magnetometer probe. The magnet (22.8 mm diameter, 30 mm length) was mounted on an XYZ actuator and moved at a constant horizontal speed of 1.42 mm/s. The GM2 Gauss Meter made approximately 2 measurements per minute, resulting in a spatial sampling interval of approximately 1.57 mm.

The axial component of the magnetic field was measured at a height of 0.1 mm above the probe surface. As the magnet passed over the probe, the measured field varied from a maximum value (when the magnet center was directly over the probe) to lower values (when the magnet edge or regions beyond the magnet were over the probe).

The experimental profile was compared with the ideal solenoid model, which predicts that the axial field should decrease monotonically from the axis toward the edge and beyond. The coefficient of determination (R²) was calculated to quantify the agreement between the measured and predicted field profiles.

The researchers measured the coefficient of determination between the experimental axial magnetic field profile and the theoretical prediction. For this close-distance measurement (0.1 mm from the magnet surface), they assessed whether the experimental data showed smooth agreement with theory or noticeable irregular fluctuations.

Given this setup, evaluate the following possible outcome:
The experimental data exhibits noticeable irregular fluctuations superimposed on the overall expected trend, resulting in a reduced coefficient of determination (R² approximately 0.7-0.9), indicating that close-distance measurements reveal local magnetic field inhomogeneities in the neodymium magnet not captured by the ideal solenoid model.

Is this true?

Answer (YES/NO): NO